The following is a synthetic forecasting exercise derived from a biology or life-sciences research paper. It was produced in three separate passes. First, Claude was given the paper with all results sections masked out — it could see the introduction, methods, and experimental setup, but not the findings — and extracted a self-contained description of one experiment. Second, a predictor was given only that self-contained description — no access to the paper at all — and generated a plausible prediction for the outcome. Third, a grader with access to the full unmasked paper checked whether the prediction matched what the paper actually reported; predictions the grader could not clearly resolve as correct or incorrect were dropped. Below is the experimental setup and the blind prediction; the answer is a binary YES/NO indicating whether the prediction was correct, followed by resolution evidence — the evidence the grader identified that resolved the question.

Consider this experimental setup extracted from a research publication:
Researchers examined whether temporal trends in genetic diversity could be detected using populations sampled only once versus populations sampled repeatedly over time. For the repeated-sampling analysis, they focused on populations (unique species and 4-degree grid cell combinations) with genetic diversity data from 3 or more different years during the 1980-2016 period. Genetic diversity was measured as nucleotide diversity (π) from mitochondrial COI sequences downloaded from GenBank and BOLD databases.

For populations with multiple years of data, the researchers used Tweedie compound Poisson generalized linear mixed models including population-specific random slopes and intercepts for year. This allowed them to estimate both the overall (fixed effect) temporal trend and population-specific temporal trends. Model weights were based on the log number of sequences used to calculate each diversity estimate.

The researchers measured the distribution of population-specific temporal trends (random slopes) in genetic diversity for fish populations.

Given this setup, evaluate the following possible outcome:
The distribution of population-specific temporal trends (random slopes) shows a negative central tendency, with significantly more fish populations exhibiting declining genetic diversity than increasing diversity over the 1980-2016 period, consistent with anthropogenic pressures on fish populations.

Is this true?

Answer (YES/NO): NO